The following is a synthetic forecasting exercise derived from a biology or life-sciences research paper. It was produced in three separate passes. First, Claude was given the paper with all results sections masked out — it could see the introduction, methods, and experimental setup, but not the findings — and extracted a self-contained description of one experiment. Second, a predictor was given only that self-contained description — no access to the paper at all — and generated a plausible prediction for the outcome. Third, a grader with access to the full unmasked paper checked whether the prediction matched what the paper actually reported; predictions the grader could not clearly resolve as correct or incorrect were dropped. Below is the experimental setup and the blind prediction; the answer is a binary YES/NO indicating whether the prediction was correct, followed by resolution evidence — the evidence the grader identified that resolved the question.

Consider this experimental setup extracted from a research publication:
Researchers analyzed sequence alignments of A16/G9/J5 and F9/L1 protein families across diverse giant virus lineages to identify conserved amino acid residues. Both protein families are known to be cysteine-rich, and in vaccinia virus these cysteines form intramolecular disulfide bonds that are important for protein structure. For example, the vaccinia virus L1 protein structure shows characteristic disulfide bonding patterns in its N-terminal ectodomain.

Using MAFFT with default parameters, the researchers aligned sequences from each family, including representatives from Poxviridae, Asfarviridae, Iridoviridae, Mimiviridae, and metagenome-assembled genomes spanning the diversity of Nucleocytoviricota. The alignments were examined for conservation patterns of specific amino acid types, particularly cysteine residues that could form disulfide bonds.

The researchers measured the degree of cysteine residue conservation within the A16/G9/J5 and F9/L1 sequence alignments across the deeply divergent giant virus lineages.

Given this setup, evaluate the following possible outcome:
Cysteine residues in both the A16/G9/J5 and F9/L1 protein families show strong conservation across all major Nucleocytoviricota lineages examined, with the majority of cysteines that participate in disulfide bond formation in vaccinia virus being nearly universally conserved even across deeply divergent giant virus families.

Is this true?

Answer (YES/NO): NO